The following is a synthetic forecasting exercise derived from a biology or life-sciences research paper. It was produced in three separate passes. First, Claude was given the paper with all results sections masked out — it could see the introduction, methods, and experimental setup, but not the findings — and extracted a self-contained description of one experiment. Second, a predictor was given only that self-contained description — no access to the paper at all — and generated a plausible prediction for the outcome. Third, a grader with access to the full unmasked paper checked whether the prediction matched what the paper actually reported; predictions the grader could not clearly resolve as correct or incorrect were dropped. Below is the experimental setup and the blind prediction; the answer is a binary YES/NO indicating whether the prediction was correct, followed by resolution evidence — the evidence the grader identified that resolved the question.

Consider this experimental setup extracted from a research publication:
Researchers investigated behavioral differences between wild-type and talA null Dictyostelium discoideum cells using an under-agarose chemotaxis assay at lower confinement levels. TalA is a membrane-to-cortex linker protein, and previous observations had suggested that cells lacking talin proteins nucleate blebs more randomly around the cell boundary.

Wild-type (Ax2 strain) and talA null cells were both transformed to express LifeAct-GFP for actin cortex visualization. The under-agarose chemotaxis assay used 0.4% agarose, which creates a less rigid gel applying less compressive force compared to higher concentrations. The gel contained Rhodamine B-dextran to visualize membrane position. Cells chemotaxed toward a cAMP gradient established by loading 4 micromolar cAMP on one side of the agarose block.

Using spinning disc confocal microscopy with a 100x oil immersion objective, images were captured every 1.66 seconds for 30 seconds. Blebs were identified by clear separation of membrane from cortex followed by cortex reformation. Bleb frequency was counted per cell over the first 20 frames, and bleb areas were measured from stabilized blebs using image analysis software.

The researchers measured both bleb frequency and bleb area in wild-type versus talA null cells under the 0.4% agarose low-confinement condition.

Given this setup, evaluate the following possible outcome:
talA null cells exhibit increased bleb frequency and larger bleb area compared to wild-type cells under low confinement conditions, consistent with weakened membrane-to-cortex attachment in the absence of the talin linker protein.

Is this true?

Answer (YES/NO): NO